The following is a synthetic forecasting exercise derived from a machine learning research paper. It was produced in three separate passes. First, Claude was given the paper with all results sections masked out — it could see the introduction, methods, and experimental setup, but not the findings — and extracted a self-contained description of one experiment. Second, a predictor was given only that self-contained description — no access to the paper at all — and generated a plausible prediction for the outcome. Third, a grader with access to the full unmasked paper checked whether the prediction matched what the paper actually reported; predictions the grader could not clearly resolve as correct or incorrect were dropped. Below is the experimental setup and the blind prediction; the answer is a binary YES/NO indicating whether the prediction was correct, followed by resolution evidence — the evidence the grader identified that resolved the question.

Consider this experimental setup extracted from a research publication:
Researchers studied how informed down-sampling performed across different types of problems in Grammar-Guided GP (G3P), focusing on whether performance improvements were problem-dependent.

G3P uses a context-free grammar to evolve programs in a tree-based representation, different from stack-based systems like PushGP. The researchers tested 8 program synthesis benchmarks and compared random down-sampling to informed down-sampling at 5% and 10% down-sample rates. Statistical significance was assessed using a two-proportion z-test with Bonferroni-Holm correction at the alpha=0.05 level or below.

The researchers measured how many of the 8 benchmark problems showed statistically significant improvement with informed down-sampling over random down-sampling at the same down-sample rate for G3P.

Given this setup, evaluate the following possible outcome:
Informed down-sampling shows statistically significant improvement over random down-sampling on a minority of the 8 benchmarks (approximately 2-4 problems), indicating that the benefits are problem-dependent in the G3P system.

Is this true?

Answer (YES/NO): NO